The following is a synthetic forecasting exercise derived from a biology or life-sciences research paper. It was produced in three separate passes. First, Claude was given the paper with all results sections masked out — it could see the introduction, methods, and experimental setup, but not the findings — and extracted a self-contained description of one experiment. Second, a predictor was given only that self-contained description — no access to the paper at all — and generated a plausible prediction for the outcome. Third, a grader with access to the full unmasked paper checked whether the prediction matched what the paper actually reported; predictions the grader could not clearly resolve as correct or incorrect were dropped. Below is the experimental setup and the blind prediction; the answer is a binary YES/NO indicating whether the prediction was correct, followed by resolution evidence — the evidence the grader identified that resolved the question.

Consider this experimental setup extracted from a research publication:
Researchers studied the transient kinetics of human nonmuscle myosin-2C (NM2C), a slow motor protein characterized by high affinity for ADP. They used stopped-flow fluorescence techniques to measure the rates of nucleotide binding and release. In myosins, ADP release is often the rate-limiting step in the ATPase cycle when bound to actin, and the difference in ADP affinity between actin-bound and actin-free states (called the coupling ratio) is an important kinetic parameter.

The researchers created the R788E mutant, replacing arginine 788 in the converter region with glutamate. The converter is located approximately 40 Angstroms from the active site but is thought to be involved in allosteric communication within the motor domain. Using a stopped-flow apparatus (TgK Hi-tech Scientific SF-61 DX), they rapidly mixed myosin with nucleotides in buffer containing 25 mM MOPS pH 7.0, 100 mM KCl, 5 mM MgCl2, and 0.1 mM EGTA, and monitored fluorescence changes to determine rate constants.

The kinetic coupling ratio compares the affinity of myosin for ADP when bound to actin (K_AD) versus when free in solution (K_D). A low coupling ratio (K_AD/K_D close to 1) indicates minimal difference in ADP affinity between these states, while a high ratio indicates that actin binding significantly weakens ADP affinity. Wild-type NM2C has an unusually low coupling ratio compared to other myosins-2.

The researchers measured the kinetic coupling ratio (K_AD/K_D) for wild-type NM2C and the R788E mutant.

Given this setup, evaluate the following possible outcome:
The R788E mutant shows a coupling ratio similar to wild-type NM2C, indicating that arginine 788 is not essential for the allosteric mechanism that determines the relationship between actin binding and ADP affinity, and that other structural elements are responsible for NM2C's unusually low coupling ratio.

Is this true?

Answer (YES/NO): NO